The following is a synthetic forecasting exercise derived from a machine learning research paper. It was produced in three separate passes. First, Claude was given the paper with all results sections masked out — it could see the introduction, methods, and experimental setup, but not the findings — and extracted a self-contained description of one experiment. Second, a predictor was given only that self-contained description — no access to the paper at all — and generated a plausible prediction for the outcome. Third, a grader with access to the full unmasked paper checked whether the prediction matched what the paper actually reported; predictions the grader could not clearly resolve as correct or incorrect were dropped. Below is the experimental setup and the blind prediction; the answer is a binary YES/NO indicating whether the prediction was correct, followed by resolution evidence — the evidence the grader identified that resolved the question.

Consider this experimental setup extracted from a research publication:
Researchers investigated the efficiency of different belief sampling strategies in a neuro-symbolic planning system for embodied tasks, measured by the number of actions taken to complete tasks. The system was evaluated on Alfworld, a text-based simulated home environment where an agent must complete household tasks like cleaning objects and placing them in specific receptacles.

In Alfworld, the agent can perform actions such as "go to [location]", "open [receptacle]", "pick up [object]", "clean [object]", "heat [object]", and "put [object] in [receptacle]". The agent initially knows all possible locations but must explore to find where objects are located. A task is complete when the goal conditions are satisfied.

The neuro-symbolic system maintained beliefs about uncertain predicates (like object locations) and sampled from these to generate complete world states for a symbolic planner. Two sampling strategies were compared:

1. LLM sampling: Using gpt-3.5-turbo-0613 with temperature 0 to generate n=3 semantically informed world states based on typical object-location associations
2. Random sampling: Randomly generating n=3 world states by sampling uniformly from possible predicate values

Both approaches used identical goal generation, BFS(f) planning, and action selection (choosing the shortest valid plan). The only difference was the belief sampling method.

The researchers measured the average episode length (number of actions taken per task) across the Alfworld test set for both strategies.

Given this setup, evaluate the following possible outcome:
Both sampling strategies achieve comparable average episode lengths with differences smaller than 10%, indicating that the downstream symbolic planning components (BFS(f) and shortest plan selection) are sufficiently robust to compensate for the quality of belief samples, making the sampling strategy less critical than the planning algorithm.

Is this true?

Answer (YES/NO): NO